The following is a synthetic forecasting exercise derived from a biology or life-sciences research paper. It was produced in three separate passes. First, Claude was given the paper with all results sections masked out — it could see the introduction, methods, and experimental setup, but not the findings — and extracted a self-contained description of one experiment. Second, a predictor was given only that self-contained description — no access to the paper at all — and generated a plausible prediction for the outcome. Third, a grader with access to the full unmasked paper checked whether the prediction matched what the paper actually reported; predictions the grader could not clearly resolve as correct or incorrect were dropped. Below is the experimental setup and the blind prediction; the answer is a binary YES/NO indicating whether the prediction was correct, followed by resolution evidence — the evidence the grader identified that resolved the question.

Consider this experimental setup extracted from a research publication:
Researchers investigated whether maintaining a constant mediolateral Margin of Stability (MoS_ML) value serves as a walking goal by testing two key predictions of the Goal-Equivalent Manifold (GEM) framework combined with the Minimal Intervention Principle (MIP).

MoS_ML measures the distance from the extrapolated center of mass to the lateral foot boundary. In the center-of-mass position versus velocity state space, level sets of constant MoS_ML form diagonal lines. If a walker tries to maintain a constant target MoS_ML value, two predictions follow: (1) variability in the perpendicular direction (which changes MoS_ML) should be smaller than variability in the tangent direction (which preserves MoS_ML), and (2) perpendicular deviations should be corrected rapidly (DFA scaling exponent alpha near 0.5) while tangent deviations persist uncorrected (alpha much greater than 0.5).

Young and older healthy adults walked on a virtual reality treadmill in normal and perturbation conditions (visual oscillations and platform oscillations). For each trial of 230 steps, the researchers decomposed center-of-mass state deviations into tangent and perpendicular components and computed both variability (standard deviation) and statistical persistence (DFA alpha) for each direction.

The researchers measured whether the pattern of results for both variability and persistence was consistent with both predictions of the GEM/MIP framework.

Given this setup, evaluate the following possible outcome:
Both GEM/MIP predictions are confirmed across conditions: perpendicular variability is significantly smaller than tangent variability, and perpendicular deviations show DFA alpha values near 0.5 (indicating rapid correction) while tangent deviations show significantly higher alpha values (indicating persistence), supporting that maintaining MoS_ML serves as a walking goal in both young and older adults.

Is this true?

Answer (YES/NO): NO